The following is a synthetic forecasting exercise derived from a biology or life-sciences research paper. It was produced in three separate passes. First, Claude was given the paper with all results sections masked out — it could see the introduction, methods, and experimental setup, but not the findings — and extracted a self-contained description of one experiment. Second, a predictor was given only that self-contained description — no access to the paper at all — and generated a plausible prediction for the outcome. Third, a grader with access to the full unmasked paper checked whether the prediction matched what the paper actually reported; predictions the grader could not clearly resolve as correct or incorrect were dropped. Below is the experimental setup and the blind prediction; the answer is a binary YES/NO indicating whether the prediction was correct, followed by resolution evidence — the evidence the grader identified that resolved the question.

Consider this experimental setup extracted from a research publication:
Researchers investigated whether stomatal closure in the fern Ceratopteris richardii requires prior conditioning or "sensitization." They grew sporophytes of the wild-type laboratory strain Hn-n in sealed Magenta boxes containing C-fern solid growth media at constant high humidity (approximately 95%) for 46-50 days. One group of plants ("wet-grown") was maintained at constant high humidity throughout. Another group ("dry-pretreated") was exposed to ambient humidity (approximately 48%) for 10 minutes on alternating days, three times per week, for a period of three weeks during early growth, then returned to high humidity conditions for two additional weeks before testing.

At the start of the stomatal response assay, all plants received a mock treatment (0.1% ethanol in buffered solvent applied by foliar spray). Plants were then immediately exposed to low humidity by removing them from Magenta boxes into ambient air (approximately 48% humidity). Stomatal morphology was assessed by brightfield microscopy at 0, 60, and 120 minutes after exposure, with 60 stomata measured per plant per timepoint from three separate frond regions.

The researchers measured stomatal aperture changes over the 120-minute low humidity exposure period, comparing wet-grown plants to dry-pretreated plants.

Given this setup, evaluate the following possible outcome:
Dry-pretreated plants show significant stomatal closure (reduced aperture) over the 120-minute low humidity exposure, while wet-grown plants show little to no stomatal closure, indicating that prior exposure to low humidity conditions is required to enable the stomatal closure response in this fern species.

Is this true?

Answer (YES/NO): YES